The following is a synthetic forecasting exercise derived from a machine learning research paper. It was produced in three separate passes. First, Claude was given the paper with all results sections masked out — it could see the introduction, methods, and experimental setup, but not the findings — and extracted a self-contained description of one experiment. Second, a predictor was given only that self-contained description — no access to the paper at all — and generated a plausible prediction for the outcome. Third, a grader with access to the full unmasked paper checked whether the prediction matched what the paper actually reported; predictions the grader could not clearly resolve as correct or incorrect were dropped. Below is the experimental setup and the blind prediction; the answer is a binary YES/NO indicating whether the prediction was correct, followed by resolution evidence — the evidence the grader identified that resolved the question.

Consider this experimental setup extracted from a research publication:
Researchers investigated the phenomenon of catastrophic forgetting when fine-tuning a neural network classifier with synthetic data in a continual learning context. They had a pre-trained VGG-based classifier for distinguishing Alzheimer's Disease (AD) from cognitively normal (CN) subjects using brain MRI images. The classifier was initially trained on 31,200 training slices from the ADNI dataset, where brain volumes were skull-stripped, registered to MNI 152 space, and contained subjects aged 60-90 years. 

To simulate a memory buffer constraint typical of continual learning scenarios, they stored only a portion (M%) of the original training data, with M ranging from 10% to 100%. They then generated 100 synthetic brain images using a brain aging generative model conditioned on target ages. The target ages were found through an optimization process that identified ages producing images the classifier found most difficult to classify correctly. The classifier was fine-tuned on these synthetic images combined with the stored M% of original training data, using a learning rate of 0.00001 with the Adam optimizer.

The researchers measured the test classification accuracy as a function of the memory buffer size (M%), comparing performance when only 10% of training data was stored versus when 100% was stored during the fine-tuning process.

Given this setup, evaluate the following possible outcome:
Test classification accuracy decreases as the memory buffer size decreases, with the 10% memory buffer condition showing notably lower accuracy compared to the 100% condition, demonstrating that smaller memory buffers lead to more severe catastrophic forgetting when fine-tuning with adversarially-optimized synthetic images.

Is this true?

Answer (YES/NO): YES